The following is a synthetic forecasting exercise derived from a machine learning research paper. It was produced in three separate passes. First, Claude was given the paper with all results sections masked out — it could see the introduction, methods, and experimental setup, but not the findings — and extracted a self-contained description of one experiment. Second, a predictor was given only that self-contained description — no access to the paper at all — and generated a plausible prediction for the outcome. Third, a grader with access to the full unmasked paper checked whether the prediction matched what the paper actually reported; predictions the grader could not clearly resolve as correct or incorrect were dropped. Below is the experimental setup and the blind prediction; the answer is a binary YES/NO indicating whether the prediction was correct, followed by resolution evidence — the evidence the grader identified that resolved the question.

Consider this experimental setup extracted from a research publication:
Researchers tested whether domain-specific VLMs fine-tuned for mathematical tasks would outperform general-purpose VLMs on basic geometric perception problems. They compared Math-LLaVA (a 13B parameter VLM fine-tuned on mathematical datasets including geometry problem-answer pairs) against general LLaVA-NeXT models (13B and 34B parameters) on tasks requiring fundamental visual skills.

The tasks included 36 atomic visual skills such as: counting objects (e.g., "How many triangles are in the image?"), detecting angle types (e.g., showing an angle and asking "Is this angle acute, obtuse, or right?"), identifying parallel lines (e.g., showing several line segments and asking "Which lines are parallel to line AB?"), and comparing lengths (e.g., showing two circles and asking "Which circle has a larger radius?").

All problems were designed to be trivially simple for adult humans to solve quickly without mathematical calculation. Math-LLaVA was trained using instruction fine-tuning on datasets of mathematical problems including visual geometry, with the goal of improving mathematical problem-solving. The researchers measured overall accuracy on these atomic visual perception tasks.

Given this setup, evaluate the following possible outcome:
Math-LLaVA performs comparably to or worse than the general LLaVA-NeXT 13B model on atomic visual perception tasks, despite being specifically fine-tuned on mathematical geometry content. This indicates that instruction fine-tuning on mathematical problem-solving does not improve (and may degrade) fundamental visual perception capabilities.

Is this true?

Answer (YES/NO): YES